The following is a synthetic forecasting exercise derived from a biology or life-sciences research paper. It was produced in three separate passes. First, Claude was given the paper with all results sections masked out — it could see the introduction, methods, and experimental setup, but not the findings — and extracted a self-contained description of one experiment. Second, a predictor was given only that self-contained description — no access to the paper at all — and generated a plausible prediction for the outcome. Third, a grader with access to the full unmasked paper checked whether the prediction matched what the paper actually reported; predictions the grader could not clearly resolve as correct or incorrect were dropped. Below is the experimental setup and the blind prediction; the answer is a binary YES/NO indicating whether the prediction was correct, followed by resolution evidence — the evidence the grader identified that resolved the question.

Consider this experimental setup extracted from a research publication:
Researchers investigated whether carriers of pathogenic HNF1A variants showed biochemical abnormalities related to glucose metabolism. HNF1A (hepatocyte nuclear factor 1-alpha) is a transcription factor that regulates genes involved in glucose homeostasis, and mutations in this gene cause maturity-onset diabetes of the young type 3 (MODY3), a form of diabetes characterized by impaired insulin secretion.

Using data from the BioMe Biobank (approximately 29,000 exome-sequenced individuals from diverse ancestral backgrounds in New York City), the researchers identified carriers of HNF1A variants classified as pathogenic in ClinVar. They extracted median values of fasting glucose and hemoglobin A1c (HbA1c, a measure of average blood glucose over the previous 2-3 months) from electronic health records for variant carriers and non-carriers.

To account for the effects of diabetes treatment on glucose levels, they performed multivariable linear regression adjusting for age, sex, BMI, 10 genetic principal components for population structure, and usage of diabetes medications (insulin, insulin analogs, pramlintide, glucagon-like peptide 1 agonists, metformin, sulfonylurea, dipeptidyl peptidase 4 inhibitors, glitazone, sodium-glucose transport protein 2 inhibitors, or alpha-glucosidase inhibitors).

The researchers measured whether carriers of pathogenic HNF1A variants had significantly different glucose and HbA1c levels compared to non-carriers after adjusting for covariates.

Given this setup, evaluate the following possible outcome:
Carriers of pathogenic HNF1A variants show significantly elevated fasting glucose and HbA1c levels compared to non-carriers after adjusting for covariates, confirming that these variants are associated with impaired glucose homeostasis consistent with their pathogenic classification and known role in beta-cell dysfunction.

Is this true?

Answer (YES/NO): NO